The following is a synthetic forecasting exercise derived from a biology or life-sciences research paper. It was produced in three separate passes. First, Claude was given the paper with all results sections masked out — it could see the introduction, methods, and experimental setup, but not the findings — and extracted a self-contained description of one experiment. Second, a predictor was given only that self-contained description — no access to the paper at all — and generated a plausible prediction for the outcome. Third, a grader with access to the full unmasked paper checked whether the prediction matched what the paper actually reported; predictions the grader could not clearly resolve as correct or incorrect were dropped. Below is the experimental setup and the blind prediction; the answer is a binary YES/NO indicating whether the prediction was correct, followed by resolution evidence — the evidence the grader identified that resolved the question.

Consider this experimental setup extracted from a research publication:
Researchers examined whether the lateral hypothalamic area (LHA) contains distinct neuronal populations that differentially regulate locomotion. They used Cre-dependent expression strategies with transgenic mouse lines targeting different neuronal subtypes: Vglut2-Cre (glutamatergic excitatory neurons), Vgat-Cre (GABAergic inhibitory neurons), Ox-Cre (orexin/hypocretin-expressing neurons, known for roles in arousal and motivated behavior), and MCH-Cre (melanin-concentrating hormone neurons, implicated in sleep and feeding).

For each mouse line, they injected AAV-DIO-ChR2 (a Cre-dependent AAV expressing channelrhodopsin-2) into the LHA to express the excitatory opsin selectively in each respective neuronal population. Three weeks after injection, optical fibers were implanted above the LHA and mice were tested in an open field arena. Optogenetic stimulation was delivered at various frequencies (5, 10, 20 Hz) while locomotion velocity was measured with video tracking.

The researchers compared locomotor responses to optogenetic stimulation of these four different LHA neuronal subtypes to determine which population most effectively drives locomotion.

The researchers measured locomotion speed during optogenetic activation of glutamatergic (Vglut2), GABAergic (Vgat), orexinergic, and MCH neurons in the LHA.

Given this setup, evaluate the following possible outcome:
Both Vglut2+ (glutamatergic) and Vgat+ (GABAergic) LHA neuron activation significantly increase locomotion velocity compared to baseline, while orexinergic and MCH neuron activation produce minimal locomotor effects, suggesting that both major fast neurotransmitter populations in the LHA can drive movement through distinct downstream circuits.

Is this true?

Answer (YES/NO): NO